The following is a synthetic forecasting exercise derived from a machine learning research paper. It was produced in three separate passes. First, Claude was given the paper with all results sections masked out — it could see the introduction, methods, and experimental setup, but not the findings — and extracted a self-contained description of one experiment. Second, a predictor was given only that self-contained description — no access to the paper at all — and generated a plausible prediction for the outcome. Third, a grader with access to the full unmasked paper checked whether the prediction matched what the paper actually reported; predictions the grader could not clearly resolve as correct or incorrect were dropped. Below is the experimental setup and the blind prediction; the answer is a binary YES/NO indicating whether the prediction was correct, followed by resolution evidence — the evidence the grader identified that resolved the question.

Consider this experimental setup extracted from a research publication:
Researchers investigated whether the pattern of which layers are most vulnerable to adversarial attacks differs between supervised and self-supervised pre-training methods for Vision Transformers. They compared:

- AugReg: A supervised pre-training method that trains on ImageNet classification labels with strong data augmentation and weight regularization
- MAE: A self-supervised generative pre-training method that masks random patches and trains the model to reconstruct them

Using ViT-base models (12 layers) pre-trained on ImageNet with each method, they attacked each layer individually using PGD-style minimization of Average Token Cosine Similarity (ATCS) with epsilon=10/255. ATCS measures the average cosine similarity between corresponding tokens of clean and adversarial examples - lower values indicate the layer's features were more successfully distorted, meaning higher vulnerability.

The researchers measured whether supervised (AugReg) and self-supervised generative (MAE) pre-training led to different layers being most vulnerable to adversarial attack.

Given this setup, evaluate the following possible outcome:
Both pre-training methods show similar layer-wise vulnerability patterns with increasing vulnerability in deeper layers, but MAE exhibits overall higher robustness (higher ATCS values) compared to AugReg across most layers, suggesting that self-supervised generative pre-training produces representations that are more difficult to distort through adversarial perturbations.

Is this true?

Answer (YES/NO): NO